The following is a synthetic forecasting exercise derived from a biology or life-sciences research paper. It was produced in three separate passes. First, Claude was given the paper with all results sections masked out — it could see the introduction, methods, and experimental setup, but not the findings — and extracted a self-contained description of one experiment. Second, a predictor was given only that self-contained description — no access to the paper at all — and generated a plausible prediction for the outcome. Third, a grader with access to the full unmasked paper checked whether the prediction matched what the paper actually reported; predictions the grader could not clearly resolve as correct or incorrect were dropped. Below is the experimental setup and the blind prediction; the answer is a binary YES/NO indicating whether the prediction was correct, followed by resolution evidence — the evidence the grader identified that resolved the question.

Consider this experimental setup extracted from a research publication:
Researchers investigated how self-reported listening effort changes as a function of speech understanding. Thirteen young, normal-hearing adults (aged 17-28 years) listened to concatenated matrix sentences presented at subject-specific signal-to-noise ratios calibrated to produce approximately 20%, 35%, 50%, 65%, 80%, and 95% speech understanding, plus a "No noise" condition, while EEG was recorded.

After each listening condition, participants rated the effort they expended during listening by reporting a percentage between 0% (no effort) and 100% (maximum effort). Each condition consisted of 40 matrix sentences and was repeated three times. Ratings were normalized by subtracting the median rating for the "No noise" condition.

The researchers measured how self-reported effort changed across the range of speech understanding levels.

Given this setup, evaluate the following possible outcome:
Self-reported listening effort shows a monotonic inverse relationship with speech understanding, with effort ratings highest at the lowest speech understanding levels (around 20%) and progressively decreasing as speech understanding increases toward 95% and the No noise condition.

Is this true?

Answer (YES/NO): YES